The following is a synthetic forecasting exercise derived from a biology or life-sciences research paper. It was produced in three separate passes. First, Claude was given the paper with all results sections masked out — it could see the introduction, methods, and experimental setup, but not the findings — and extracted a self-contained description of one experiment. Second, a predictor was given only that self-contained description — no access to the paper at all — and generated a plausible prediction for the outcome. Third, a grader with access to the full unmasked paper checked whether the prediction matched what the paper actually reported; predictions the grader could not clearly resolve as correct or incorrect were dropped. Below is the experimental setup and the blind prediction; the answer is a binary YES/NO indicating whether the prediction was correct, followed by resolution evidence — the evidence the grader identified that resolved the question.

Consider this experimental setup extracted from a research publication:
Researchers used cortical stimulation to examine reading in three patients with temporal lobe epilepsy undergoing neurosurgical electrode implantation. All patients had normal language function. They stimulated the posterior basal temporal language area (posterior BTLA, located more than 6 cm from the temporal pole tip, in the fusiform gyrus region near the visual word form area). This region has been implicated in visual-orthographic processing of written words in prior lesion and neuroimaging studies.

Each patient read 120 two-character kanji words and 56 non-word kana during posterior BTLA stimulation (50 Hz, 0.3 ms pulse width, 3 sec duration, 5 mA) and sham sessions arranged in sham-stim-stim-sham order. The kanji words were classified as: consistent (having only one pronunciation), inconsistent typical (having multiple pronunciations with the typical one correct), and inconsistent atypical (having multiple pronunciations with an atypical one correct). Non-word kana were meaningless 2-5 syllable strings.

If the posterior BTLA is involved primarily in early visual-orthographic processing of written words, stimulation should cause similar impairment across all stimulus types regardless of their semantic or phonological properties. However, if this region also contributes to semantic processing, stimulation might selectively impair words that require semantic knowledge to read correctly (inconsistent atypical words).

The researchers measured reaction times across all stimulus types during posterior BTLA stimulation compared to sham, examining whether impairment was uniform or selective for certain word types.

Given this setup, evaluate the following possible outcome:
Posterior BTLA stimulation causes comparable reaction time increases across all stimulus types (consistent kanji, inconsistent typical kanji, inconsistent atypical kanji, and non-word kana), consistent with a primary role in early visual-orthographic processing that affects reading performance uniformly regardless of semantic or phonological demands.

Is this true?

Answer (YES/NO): NO